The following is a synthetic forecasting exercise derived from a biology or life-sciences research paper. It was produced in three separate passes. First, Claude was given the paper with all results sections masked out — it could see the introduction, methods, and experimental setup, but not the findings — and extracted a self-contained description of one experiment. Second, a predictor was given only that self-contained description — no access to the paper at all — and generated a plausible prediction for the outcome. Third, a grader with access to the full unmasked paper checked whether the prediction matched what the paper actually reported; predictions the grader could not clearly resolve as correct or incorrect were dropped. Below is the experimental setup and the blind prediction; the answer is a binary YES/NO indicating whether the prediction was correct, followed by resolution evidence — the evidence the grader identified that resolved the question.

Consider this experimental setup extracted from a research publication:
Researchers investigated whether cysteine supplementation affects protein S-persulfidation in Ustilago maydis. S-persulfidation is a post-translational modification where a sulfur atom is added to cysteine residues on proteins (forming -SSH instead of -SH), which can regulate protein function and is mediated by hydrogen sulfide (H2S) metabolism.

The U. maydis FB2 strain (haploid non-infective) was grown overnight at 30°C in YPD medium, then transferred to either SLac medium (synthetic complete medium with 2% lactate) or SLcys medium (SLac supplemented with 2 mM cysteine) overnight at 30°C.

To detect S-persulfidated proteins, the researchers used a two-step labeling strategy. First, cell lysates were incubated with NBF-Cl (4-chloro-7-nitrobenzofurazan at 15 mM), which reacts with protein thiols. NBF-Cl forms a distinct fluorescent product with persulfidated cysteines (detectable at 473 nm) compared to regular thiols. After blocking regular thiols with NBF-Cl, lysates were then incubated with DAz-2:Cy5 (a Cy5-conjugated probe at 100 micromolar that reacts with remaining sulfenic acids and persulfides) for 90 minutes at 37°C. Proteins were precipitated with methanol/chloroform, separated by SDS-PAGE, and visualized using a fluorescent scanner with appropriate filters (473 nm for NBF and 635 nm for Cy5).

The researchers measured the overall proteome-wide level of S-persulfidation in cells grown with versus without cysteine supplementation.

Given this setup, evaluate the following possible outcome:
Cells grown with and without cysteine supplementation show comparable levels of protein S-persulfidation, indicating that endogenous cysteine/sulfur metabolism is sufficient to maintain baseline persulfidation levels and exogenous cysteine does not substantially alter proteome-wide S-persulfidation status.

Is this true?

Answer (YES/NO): NO